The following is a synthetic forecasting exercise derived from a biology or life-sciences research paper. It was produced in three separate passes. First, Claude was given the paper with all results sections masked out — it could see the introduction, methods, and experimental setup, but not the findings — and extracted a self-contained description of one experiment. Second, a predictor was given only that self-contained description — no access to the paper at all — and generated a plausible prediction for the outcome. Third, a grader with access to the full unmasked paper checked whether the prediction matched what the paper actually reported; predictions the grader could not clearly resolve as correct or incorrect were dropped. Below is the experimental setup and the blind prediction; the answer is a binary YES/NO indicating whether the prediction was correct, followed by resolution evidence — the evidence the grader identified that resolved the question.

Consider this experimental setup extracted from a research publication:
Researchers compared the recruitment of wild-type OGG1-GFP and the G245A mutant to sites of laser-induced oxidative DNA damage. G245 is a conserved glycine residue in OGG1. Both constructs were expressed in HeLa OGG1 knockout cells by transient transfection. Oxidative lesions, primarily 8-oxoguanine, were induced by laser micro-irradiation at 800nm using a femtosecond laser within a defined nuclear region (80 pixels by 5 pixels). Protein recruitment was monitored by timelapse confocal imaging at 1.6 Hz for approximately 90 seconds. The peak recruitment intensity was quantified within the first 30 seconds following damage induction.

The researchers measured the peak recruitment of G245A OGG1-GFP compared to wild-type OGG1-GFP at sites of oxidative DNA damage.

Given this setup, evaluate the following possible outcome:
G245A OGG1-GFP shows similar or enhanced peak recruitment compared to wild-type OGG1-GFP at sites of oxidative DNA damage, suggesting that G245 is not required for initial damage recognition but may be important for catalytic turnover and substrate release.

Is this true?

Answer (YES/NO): NO